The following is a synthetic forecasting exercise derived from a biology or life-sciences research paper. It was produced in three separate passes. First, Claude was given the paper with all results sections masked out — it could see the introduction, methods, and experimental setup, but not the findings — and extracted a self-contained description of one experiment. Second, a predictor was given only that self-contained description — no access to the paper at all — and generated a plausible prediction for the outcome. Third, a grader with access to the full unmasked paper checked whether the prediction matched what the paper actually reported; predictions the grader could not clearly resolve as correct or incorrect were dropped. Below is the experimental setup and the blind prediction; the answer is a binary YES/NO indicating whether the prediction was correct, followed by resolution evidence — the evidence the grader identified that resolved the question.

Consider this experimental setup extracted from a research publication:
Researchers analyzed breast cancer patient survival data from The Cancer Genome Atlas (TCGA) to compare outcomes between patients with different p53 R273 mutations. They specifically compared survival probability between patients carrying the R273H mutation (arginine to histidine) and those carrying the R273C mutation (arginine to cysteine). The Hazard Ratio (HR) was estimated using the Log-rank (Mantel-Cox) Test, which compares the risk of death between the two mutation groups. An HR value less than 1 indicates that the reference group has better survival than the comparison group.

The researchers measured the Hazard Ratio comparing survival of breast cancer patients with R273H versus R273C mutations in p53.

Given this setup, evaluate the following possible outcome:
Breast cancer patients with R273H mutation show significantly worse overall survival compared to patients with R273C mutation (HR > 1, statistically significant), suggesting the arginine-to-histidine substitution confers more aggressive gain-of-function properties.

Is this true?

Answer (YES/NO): NO